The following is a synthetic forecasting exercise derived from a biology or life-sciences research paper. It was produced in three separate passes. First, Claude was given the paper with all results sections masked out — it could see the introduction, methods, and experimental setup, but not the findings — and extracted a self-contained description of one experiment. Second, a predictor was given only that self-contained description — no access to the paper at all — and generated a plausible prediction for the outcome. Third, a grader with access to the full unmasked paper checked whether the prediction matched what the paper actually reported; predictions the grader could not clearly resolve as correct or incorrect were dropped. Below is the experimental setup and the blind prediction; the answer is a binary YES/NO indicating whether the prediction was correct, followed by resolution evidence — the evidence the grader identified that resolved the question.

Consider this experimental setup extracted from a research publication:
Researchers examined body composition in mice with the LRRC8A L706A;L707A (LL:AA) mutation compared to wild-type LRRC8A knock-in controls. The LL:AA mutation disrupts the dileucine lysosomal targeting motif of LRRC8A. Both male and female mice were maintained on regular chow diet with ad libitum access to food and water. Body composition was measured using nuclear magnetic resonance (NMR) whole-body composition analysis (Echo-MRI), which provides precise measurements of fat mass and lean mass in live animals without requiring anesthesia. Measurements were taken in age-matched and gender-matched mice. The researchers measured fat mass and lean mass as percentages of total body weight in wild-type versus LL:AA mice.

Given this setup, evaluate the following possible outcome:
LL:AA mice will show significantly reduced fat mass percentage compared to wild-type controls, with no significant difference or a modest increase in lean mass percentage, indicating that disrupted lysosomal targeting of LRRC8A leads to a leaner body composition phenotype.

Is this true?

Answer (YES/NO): NO